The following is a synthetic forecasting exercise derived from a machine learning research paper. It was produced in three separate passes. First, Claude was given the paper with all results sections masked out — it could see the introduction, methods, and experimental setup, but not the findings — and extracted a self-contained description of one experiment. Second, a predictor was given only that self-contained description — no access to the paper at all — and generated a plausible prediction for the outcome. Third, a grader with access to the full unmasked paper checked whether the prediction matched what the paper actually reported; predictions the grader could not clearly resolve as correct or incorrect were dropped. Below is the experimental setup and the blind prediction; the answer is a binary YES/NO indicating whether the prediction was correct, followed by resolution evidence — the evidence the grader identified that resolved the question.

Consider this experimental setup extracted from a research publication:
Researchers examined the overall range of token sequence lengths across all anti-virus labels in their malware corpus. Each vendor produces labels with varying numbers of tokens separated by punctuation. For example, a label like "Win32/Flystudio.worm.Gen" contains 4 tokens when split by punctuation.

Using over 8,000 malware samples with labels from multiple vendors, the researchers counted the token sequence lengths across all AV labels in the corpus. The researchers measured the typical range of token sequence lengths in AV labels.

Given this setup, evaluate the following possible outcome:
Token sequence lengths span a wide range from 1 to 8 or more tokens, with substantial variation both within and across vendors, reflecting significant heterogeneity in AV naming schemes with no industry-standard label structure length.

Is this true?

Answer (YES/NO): NO